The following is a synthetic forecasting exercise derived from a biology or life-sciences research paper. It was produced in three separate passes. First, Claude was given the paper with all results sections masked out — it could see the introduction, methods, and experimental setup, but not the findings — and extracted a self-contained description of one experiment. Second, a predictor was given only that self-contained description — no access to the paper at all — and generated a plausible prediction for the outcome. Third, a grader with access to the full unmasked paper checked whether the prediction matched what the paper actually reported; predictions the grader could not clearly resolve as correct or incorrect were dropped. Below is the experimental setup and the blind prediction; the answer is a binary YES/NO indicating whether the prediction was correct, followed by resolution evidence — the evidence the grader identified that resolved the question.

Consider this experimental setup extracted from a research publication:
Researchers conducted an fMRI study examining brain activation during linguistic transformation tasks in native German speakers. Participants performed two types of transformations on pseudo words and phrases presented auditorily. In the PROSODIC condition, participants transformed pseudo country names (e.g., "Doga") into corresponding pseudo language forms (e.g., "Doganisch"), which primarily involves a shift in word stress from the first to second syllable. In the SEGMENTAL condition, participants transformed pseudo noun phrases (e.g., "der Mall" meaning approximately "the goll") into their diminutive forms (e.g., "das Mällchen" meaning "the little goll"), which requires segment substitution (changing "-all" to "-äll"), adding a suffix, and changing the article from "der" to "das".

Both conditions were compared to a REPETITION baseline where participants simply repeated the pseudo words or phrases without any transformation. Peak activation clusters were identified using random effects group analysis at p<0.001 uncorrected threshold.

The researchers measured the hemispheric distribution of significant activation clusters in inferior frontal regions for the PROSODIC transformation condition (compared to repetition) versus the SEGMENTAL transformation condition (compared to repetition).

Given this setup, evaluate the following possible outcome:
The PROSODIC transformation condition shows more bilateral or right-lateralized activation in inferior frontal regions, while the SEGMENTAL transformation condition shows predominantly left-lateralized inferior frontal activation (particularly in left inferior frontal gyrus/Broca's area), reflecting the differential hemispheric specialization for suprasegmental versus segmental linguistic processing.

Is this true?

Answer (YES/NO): NO